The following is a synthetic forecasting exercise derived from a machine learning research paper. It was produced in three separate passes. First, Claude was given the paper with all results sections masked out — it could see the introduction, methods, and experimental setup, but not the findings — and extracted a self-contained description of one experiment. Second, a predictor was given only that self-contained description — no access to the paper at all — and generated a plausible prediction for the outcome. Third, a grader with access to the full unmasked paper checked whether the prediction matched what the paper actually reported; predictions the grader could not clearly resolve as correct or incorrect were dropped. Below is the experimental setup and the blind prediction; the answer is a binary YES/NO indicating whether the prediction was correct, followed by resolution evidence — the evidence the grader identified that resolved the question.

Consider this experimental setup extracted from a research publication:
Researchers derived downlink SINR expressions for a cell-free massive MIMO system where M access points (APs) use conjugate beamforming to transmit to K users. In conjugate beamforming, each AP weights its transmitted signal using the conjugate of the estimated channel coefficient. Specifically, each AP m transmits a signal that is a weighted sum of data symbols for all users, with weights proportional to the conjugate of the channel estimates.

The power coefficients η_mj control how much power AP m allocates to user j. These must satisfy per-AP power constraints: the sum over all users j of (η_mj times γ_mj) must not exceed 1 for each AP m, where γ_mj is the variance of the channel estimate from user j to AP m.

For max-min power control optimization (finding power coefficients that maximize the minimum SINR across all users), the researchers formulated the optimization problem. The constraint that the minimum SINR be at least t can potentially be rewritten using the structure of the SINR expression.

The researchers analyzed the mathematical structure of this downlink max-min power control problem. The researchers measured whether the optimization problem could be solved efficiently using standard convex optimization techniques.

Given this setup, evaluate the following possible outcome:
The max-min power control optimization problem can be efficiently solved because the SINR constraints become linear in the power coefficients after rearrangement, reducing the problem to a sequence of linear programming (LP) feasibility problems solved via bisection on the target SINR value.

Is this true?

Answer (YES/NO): NO